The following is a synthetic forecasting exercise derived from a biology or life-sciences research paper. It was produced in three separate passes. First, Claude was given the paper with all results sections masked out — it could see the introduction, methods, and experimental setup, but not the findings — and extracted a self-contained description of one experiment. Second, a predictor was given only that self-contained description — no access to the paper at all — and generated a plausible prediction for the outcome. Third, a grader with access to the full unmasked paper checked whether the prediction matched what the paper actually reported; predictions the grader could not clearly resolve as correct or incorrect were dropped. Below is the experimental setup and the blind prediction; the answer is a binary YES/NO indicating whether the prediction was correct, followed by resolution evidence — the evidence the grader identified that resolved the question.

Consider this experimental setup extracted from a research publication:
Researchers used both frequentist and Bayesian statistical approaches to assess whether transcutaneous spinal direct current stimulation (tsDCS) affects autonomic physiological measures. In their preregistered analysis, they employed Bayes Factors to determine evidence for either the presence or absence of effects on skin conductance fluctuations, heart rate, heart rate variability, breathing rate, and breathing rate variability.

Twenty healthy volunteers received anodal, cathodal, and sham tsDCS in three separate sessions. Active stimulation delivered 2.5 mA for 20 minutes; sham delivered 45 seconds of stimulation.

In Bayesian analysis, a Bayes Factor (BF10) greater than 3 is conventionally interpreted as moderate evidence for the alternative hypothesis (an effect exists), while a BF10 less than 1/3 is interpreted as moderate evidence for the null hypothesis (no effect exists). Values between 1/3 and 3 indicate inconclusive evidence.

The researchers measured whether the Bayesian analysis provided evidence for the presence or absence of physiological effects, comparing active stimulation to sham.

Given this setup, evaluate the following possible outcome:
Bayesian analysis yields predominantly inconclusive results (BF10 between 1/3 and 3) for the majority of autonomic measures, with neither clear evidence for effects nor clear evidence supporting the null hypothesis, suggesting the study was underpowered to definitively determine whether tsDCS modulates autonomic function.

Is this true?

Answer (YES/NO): NO